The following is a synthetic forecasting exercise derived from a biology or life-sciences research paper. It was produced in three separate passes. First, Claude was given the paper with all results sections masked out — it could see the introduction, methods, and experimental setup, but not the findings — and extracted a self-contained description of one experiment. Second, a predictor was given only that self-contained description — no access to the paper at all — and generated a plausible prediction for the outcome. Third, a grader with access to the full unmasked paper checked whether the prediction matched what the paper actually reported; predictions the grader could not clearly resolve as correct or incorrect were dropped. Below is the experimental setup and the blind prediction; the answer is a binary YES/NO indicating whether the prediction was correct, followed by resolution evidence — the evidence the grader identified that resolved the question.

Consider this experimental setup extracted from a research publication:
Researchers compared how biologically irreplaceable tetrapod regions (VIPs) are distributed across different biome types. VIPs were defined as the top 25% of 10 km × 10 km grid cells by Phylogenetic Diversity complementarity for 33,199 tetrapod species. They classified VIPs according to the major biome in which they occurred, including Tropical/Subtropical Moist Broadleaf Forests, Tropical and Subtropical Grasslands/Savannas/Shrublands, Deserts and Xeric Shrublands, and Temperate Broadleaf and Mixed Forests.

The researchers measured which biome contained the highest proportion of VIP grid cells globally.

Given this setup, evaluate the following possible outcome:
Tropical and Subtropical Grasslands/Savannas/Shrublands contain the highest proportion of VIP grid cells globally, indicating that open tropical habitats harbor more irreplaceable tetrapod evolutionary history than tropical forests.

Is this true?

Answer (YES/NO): NO